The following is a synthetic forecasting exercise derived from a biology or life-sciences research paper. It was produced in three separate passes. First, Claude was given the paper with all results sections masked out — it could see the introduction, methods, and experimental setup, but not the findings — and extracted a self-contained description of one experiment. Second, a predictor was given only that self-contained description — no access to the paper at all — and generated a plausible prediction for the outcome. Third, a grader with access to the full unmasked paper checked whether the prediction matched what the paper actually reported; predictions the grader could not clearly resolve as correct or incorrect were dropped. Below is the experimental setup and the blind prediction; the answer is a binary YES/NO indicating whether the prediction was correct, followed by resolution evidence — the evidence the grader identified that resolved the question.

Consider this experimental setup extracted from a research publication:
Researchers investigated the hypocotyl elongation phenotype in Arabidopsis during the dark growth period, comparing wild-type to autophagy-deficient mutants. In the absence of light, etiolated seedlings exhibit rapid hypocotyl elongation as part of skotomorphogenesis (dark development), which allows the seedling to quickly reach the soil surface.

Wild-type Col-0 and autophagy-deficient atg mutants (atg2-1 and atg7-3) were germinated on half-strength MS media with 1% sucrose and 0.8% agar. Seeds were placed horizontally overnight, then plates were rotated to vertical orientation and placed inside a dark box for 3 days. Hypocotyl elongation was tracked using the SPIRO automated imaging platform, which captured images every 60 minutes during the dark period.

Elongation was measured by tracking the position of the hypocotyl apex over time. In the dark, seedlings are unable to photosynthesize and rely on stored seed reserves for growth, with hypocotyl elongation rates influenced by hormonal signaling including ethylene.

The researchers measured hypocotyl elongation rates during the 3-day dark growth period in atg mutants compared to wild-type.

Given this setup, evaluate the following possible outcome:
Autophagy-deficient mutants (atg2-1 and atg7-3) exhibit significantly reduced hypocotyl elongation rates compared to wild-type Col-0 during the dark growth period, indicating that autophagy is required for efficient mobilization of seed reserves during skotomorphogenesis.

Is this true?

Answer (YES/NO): NO